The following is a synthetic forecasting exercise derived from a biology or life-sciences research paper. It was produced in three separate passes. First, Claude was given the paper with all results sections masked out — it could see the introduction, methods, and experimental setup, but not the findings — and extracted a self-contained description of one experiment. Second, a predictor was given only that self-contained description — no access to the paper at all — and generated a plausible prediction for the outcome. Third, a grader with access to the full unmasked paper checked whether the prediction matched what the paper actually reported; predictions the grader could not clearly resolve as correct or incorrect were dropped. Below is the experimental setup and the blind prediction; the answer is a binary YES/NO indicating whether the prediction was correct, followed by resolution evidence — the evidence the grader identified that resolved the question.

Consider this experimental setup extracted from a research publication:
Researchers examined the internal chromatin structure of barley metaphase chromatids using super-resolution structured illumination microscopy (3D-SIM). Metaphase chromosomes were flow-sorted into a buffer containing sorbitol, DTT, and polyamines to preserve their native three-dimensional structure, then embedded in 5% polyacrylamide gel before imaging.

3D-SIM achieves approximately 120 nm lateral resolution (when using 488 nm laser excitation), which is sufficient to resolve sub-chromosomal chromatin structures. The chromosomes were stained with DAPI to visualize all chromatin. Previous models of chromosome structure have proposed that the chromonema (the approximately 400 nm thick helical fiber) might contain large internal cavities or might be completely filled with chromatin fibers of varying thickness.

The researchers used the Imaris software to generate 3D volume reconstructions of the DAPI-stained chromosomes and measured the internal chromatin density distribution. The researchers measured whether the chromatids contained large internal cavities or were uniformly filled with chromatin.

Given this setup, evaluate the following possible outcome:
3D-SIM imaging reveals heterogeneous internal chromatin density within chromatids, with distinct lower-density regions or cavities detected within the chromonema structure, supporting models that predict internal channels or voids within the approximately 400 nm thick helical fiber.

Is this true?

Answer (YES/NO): NO